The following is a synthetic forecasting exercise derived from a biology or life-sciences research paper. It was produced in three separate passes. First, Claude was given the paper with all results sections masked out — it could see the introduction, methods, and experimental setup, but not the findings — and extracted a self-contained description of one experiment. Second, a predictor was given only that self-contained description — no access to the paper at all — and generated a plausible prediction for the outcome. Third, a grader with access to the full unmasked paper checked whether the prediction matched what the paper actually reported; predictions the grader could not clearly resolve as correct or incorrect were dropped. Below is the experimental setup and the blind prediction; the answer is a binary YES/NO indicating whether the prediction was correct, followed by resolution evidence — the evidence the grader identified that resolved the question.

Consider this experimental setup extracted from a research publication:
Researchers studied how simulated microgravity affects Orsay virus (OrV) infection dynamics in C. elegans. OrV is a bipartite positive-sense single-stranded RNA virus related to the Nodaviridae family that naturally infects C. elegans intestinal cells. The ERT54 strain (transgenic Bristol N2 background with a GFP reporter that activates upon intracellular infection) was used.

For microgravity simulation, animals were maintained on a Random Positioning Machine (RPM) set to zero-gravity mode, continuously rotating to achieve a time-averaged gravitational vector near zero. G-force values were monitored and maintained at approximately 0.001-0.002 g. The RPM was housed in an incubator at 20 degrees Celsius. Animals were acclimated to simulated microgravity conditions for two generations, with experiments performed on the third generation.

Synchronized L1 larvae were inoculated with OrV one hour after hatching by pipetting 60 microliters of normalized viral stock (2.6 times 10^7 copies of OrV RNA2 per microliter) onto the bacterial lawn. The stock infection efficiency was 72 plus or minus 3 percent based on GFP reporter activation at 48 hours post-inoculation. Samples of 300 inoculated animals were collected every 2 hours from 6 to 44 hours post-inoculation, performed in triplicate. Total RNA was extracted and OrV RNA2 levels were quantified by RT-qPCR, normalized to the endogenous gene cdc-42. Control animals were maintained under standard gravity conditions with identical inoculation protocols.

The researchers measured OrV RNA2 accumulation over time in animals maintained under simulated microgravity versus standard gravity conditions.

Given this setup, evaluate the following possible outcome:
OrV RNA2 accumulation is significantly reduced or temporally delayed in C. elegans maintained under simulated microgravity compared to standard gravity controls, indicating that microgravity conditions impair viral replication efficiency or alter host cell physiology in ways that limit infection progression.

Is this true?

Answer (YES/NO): YES